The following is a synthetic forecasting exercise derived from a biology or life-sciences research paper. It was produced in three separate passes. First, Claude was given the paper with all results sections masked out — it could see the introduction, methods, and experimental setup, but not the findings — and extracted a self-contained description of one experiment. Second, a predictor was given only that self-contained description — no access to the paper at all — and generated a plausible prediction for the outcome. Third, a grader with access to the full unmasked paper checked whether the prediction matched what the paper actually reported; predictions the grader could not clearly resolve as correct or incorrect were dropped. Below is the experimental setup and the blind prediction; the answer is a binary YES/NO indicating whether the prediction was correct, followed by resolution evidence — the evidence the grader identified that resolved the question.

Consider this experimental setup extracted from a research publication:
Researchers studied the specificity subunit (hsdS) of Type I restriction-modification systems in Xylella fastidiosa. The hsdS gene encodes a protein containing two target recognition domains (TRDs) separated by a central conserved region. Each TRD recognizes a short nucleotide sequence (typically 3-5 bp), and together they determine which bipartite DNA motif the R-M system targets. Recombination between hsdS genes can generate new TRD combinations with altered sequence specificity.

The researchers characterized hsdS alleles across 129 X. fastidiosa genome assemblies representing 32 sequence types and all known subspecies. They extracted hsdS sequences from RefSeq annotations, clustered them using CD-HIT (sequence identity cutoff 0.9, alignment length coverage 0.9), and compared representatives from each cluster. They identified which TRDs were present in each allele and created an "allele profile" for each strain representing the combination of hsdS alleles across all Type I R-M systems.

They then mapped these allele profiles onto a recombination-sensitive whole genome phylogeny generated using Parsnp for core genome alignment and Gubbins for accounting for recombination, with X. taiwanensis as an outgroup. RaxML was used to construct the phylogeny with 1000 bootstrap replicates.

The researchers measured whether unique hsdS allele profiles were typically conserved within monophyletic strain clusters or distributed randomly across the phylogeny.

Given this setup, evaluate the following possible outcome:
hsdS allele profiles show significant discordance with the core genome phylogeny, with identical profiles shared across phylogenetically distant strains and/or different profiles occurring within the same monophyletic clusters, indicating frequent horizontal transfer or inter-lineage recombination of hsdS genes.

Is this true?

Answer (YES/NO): NO